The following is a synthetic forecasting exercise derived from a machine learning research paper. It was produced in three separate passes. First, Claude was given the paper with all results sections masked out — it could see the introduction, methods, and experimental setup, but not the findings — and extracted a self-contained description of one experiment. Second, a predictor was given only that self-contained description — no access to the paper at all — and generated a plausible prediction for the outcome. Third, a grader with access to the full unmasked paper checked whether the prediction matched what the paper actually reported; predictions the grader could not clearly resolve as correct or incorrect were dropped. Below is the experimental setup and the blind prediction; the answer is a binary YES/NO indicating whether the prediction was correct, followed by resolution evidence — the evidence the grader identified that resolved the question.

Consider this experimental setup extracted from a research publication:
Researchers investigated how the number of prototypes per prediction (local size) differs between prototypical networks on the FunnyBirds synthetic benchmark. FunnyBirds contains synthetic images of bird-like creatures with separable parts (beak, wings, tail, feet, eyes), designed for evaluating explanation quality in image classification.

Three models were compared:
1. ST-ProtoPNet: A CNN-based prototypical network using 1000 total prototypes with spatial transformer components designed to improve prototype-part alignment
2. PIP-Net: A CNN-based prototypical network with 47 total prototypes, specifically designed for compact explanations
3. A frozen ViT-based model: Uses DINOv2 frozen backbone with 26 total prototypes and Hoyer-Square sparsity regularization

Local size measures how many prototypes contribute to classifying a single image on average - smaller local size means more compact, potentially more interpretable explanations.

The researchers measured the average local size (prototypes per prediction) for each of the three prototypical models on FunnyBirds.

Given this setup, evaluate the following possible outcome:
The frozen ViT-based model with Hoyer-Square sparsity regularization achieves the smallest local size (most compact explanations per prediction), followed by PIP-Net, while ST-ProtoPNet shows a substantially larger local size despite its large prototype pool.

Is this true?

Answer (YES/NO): NO